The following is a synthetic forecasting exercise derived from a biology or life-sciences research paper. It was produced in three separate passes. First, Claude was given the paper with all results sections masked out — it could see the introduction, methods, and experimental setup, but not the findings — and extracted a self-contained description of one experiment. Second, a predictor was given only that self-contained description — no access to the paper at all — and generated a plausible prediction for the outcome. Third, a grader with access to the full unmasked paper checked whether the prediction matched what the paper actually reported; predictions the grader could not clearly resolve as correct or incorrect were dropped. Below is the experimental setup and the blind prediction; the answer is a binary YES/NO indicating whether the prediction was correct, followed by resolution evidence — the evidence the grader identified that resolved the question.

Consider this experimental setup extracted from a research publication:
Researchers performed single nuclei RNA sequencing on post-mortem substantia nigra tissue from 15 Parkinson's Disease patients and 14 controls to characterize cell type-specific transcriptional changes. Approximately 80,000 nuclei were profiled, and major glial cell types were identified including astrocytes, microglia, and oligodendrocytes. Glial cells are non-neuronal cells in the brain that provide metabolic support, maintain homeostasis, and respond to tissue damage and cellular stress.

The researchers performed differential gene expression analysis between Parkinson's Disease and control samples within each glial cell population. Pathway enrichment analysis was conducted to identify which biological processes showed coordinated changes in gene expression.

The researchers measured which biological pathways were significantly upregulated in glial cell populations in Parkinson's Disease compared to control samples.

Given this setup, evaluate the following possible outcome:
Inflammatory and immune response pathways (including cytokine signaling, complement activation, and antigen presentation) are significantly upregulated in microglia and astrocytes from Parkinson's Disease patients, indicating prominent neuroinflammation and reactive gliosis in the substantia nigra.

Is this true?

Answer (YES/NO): NO